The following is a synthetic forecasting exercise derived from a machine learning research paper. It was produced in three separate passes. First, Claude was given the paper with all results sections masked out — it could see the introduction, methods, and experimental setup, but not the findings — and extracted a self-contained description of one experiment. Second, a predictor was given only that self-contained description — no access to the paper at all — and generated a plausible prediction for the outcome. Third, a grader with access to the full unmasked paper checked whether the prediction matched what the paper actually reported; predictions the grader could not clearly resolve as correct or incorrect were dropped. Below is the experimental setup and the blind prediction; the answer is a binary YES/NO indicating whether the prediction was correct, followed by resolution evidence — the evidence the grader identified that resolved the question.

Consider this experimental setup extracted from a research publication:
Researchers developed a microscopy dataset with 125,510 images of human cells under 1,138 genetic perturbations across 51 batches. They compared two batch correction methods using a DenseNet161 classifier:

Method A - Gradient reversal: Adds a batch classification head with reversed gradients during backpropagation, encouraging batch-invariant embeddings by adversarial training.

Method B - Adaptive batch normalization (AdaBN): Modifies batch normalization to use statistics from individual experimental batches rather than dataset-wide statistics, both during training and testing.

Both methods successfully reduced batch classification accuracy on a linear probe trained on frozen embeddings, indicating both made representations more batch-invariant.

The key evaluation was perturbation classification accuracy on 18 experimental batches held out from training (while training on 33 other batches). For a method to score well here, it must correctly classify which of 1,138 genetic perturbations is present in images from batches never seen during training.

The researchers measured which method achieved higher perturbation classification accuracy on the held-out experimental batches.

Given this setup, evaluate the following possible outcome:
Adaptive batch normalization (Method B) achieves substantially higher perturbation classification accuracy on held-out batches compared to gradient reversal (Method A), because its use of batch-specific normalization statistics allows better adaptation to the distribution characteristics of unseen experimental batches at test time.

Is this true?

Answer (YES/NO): YES